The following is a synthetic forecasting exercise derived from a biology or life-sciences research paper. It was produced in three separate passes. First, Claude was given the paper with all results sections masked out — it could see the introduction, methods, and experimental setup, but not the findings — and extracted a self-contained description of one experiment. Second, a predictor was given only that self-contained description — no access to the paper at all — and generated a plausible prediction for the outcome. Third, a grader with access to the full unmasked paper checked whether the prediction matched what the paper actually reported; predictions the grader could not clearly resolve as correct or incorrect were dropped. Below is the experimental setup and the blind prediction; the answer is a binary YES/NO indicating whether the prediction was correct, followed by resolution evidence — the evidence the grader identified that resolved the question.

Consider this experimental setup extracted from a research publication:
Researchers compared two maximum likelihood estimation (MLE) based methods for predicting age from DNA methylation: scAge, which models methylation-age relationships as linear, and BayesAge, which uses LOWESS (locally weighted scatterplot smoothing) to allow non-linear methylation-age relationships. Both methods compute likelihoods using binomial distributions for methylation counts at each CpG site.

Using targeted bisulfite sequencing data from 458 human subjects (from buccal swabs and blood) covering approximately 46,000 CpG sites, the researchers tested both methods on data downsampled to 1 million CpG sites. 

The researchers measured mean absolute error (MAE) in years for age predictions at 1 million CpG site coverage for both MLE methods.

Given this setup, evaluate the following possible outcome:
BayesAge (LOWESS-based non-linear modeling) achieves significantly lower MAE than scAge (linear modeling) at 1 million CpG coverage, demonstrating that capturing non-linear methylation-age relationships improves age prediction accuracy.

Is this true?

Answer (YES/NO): NO